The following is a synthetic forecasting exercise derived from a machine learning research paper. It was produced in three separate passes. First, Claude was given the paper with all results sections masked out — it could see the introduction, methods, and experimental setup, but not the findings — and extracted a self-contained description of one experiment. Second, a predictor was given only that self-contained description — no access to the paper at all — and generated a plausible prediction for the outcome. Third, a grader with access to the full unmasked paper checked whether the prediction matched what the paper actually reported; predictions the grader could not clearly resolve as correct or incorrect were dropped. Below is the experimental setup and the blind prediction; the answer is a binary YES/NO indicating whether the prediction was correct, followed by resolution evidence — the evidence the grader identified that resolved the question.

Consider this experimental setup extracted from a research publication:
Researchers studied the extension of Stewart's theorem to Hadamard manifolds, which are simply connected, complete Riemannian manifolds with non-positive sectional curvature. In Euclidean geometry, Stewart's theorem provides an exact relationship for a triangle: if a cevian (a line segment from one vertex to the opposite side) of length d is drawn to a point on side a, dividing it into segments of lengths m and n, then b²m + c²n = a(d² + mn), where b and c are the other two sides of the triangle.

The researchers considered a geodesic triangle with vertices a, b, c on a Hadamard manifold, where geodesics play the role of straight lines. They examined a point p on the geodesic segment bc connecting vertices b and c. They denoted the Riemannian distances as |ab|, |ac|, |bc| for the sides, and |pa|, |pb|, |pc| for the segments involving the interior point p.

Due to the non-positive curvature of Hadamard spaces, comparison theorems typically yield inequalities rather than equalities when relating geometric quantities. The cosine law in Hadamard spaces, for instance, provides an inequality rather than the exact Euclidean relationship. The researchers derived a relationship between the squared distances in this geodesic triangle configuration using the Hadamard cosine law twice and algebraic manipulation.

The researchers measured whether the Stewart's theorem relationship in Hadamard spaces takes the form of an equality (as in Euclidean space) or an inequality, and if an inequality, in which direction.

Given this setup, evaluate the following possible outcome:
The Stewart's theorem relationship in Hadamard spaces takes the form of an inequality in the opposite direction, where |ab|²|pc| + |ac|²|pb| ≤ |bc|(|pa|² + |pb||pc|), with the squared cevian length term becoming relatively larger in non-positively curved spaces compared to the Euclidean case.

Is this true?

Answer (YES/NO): NO